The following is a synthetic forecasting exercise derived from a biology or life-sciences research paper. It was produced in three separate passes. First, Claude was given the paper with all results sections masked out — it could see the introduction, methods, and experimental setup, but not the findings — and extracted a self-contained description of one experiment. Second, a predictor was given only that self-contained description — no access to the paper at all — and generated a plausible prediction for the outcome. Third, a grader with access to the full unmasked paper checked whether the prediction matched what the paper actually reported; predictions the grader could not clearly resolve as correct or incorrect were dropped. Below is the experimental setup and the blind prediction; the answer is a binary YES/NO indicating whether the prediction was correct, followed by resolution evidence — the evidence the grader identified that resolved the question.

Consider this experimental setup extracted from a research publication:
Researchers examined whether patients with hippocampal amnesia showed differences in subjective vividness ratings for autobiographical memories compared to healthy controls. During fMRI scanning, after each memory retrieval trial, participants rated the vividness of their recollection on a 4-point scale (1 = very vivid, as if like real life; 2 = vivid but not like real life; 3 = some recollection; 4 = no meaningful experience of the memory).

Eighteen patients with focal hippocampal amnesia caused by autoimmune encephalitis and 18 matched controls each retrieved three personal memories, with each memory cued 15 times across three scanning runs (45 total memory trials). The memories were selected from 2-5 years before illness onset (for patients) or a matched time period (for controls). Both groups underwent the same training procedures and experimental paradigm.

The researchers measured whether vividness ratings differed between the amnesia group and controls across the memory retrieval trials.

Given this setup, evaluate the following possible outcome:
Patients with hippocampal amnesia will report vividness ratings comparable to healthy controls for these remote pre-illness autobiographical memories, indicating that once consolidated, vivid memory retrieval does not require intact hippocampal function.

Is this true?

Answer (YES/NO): YES